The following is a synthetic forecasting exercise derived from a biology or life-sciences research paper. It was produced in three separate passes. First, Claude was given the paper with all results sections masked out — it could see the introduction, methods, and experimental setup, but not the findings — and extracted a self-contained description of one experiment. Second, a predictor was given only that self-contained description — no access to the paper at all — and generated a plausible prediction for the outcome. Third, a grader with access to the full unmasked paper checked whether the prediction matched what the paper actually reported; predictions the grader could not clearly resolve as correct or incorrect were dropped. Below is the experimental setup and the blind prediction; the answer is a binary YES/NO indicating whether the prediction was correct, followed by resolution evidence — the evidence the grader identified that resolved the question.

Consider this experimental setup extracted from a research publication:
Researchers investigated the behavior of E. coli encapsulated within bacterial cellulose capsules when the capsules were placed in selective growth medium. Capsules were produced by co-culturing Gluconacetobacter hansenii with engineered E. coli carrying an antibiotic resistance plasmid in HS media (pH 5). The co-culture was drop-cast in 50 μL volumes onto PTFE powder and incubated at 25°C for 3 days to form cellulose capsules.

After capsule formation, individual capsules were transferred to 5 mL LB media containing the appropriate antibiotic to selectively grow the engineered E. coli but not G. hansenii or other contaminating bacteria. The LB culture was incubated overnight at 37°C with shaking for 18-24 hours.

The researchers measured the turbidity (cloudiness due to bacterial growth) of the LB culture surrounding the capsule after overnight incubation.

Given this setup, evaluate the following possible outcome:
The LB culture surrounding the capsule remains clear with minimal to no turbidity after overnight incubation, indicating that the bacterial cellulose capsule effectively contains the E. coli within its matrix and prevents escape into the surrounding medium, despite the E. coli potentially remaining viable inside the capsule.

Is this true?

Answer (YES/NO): NO